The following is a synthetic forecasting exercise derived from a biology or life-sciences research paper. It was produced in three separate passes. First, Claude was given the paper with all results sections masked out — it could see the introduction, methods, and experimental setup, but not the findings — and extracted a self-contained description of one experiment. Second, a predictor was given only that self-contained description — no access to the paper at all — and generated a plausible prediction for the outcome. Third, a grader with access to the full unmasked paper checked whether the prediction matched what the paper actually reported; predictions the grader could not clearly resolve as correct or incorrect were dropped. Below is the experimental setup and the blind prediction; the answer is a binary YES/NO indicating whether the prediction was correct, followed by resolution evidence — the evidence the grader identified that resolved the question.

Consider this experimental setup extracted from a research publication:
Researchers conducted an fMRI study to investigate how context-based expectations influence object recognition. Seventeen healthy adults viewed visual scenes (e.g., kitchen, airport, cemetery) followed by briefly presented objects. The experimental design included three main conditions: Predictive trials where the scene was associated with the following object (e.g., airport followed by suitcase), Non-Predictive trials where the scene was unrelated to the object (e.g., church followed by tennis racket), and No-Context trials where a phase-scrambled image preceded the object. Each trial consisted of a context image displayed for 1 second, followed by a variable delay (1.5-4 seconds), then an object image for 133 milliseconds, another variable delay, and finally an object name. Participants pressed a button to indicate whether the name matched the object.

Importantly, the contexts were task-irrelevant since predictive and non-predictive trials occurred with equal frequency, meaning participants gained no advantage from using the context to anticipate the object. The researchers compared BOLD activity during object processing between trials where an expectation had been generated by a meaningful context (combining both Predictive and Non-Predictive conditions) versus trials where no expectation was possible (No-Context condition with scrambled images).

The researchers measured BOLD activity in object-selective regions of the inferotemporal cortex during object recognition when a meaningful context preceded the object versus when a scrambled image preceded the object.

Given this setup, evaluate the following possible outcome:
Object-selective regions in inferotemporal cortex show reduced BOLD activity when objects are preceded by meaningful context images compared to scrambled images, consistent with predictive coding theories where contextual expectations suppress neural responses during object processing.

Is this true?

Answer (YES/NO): NO